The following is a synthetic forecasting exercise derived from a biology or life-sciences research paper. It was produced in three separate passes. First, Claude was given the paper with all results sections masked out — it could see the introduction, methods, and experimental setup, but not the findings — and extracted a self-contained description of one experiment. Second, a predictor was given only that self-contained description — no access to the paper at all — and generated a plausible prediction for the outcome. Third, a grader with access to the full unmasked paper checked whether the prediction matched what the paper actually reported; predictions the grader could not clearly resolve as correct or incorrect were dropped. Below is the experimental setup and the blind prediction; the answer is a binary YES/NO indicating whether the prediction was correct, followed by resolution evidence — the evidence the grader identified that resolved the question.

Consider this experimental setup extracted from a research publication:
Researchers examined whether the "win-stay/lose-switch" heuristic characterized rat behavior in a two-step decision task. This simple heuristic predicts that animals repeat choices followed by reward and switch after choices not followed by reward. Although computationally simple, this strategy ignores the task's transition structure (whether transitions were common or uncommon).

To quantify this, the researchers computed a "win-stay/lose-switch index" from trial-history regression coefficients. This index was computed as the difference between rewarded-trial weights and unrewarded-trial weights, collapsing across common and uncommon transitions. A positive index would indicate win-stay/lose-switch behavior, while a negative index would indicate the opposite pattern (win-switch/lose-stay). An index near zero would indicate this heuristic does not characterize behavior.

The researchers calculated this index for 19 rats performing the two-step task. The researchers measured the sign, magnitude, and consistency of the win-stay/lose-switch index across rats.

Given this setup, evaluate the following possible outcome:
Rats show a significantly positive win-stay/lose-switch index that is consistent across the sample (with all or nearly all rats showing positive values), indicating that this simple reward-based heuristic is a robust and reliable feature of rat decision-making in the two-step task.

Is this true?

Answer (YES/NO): NO